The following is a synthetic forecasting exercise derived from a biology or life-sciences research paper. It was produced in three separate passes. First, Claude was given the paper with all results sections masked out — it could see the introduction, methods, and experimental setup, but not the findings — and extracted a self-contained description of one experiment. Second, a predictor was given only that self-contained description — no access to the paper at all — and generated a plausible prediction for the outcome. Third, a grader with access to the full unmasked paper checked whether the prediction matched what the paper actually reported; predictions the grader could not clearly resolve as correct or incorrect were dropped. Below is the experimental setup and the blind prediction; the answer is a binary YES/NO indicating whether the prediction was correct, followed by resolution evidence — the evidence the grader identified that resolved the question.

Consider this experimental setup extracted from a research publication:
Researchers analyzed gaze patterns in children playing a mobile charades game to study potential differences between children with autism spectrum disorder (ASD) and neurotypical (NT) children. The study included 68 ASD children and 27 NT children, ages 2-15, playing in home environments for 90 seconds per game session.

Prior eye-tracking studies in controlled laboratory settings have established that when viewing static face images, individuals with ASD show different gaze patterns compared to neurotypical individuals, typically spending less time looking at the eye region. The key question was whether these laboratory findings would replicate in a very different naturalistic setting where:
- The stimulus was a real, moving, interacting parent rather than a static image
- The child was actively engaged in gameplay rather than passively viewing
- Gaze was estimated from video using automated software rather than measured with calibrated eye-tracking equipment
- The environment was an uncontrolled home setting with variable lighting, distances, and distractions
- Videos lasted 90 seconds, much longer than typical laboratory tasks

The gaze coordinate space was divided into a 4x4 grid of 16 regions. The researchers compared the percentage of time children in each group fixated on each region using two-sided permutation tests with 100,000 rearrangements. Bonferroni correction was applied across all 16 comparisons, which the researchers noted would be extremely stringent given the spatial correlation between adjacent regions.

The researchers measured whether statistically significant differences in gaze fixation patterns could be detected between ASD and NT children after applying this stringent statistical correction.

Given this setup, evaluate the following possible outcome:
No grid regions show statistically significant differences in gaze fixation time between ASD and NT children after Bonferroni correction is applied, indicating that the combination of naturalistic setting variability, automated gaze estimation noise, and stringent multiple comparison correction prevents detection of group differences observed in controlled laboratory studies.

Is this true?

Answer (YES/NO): NO